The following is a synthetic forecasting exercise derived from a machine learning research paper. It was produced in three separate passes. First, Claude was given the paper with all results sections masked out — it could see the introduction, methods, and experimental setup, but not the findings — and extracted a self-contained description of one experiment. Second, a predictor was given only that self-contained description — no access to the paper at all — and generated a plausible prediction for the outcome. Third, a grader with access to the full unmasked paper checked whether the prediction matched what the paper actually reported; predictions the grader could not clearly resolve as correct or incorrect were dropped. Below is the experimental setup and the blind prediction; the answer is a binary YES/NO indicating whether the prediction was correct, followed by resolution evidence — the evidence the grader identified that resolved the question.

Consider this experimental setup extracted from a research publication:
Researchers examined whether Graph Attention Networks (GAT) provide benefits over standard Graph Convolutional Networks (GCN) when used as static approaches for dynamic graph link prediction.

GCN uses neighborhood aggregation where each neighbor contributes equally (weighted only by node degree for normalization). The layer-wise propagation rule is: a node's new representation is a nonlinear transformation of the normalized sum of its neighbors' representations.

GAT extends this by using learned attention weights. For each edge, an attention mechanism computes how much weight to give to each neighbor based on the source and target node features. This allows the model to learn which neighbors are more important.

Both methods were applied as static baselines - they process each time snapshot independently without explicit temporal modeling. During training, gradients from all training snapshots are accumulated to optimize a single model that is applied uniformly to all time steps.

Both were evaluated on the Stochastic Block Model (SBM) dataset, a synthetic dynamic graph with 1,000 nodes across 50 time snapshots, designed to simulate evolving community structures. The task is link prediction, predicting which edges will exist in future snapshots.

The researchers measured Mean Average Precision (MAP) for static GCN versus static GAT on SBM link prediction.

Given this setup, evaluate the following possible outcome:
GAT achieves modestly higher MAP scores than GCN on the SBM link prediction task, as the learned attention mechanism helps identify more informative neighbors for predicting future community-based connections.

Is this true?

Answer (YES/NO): NO